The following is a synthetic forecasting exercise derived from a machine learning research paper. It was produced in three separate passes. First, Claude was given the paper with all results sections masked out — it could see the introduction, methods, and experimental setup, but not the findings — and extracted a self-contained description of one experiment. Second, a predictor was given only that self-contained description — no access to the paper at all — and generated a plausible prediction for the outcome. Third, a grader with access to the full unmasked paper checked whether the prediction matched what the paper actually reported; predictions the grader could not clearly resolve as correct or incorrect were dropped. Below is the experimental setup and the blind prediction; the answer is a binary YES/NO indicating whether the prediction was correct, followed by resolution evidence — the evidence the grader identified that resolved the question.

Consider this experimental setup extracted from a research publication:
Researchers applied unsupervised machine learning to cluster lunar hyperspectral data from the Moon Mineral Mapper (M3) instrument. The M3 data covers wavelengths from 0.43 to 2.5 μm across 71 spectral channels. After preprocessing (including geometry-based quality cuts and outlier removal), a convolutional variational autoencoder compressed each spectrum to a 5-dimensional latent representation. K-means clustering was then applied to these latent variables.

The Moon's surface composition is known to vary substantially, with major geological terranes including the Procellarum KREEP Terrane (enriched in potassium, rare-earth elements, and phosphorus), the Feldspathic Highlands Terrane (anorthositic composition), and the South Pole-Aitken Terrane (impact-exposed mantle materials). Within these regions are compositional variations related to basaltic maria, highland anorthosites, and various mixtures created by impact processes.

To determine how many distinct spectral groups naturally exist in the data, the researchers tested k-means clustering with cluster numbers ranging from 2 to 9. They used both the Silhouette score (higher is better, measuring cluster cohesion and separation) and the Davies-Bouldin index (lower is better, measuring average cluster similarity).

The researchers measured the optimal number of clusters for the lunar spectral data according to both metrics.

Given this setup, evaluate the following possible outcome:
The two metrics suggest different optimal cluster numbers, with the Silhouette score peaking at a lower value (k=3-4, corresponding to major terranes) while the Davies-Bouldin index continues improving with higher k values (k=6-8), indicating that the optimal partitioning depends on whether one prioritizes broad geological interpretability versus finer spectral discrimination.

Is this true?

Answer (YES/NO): NO